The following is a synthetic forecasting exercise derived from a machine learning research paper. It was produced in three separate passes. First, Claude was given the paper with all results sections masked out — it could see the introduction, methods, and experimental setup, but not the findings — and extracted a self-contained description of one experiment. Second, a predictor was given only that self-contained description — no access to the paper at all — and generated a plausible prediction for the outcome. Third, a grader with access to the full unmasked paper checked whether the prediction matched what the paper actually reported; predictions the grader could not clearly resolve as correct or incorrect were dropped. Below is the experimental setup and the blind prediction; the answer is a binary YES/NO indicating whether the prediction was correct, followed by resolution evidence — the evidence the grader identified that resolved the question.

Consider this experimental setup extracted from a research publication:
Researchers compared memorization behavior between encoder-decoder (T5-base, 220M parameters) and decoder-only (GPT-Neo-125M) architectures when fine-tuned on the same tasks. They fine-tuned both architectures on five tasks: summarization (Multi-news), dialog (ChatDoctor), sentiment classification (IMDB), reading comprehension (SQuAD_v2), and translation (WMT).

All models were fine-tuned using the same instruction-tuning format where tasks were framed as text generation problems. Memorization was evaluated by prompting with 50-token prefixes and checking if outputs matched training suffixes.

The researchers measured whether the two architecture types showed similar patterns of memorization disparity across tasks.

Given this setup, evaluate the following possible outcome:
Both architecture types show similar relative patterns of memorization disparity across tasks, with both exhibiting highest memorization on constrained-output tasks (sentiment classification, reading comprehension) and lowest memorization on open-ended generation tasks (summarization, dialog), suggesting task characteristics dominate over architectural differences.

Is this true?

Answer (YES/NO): NO